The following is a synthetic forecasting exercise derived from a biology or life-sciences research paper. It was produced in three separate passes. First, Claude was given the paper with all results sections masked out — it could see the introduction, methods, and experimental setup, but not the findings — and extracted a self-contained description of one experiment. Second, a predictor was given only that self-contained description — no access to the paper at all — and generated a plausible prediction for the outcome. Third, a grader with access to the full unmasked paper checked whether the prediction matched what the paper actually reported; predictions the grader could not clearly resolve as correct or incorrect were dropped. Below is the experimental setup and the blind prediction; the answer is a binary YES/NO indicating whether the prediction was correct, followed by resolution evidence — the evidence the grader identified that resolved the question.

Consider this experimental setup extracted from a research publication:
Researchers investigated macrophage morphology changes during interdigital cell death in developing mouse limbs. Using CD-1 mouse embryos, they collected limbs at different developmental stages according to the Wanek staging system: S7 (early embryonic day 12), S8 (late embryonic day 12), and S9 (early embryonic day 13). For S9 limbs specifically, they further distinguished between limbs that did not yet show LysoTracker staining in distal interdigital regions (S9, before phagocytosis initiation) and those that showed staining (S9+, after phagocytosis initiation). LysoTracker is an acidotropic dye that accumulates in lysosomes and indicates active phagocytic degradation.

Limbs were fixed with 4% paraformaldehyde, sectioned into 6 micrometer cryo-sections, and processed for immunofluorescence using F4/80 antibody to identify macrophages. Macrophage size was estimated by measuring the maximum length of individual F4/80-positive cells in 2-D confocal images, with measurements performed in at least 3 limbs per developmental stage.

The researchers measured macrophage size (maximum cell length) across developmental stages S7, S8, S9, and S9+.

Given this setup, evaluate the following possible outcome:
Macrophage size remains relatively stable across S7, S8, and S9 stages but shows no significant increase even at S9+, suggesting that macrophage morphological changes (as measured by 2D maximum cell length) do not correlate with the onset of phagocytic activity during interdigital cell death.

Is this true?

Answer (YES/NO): NO